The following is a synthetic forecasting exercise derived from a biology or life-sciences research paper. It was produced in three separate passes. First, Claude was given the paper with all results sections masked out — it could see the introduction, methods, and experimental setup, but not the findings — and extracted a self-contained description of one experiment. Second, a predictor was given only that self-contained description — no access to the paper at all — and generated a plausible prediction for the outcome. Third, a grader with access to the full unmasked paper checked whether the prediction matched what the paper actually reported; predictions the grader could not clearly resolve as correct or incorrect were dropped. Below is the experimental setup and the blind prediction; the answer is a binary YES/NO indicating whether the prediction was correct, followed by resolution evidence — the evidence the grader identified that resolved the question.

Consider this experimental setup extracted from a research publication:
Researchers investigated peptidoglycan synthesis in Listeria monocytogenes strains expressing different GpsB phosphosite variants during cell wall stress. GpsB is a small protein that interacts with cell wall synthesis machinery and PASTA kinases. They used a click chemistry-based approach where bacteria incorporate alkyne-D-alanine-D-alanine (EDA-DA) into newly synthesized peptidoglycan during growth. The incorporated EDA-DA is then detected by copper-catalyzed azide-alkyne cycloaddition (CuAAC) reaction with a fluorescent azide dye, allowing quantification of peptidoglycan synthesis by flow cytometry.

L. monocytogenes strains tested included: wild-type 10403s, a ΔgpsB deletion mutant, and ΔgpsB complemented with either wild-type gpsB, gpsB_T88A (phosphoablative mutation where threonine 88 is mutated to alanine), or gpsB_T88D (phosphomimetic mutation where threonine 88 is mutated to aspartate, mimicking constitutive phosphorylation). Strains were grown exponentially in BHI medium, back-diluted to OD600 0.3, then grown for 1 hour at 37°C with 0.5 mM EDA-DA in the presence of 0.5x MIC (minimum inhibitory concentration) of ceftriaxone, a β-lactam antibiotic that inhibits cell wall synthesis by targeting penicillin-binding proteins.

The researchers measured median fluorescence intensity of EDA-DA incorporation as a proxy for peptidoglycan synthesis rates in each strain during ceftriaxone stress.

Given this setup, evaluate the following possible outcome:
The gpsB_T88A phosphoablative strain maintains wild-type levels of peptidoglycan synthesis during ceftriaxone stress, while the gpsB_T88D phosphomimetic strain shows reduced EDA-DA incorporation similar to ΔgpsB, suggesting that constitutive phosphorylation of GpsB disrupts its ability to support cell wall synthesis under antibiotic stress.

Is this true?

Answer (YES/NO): NO